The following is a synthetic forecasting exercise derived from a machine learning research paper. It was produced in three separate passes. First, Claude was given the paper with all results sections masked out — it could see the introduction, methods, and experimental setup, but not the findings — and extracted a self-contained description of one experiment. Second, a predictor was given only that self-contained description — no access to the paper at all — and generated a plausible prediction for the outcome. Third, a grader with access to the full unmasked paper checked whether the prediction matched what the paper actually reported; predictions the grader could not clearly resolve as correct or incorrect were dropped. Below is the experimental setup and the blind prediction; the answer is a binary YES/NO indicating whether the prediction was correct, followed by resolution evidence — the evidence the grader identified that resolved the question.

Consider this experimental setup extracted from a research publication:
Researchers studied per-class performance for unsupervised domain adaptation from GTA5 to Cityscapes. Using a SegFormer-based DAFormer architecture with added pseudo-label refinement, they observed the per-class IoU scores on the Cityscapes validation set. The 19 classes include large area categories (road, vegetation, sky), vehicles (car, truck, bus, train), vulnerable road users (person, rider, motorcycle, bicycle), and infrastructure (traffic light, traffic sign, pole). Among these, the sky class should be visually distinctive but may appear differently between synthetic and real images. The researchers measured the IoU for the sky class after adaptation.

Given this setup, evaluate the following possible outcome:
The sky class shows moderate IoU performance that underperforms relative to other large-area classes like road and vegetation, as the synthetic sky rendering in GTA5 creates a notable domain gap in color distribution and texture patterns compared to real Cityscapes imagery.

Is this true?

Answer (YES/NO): NO